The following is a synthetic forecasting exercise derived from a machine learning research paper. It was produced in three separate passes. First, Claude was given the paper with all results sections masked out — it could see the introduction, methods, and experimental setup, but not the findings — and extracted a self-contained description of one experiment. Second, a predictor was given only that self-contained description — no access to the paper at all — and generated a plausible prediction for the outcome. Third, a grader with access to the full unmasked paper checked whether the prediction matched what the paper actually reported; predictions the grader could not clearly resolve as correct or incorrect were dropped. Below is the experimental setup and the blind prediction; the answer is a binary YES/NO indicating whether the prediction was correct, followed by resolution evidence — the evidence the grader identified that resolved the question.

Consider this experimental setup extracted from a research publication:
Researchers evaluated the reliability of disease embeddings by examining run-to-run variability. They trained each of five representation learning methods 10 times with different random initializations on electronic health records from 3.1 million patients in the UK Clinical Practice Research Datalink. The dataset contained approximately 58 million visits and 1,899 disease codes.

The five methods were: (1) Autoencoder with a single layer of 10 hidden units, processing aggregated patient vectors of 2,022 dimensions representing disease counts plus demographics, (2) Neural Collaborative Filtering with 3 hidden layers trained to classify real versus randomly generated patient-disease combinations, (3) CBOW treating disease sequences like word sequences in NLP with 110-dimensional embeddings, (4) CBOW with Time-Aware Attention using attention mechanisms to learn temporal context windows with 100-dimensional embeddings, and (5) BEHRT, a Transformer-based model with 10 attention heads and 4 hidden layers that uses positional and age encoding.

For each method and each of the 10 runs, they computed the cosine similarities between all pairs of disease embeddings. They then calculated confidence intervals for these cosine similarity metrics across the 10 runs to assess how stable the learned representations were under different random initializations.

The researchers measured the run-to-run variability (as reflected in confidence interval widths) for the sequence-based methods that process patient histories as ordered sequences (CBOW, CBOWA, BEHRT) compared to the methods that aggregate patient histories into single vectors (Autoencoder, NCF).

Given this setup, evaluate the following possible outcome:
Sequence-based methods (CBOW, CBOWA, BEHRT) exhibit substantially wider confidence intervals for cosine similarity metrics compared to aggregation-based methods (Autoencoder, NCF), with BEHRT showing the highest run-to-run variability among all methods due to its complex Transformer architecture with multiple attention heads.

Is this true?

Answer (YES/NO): NO